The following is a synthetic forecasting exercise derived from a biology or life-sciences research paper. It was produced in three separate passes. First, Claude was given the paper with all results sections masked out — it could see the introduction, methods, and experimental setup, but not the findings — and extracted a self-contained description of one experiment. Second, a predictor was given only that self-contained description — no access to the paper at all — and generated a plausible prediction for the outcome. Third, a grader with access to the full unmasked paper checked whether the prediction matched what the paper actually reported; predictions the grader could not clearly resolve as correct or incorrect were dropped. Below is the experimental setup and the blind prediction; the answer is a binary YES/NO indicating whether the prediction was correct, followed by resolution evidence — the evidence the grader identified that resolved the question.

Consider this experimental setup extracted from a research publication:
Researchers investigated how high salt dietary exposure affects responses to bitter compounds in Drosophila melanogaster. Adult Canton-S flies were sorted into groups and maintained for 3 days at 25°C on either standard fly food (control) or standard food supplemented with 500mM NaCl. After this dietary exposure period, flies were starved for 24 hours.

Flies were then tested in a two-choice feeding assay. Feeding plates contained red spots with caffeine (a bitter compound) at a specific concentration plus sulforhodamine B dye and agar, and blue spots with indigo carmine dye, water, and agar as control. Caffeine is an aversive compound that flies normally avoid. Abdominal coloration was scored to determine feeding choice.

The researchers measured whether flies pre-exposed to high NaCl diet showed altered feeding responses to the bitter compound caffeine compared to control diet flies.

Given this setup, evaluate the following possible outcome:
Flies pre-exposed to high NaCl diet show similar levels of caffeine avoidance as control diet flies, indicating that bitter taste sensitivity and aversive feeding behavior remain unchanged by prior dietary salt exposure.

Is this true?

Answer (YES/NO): YES